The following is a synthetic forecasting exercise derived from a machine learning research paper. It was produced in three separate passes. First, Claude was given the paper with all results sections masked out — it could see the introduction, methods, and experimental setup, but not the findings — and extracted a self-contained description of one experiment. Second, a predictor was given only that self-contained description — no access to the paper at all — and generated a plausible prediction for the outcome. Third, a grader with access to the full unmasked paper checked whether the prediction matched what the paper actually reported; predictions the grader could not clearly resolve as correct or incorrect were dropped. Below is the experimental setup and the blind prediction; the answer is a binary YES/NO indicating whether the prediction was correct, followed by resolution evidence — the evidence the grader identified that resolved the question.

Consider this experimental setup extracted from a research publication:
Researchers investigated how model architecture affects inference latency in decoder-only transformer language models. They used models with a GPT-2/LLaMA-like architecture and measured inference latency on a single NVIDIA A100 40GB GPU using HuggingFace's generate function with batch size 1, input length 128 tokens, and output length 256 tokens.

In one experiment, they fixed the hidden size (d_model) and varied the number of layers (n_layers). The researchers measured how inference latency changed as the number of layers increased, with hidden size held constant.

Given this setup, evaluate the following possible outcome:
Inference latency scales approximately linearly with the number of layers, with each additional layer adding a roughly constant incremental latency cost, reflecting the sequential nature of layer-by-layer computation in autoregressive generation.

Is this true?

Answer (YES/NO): YES